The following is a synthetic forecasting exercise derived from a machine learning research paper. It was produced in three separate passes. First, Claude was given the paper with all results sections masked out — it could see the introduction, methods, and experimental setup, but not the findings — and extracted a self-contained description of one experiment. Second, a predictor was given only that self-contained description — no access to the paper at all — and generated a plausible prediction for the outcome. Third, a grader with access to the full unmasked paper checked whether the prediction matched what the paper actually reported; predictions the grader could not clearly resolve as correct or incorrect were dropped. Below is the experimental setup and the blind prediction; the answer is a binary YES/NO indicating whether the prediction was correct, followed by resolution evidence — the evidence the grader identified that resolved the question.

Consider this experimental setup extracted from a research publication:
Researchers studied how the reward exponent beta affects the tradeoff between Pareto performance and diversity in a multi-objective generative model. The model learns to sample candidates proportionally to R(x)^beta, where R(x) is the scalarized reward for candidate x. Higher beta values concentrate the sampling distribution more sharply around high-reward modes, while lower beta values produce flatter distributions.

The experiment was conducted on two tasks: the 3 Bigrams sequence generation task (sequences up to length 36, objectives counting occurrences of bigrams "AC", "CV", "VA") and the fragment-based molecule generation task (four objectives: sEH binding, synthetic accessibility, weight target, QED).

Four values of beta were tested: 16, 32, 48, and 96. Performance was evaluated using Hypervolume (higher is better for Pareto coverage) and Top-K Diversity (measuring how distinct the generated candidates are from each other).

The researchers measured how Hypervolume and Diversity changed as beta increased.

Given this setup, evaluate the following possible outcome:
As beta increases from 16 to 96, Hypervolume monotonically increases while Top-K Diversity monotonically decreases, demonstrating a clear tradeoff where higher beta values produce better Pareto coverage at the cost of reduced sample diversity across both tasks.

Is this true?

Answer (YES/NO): NO